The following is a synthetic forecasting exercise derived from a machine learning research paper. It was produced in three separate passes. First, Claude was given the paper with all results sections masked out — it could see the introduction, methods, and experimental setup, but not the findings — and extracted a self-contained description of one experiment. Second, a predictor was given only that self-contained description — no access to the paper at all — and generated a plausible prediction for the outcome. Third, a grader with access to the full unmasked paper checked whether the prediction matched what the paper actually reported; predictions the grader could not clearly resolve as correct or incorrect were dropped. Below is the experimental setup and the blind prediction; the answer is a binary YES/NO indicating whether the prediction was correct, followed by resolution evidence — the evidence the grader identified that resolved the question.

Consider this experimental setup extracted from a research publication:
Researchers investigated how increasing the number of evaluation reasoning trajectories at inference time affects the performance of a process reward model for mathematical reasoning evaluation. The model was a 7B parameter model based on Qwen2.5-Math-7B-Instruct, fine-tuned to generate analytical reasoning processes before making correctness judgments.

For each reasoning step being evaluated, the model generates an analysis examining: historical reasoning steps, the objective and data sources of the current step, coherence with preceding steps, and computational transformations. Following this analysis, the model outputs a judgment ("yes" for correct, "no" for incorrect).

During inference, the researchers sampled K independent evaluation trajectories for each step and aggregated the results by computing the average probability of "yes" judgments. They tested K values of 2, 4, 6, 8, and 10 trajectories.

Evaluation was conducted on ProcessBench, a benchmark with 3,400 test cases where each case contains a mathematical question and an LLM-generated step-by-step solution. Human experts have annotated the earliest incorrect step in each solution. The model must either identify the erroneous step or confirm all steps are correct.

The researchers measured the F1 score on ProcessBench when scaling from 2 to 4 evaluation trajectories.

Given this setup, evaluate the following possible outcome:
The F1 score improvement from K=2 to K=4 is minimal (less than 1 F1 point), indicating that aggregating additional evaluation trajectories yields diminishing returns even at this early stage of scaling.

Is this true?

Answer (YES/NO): NO